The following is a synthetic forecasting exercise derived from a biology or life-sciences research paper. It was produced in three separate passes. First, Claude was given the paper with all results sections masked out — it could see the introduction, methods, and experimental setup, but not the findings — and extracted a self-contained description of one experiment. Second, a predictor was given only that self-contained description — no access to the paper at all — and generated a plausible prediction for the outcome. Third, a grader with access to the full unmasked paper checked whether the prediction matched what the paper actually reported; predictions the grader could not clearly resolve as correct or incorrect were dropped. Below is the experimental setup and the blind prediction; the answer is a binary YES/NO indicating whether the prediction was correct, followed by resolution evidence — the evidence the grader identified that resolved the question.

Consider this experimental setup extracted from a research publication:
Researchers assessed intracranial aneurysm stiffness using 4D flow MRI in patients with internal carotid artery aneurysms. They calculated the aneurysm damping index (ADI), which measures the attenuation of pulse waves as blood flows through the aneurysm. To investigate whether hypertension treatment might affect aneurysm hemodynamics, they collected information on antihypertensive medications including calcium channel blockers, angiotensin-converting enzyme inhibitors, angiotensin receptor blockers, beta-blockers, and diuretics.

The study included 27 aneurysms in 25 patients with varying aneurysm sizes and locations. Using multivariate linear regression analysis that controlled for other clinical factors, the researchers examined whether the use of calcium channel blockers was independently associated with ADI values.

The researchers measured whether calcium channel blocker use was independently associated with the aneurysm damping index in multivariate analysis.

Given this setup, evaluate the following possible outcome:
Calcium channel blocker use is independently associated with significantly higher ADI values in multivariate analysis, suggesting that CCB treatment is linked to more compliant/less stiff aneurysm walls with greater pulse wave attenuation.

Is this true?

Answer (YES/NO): NO